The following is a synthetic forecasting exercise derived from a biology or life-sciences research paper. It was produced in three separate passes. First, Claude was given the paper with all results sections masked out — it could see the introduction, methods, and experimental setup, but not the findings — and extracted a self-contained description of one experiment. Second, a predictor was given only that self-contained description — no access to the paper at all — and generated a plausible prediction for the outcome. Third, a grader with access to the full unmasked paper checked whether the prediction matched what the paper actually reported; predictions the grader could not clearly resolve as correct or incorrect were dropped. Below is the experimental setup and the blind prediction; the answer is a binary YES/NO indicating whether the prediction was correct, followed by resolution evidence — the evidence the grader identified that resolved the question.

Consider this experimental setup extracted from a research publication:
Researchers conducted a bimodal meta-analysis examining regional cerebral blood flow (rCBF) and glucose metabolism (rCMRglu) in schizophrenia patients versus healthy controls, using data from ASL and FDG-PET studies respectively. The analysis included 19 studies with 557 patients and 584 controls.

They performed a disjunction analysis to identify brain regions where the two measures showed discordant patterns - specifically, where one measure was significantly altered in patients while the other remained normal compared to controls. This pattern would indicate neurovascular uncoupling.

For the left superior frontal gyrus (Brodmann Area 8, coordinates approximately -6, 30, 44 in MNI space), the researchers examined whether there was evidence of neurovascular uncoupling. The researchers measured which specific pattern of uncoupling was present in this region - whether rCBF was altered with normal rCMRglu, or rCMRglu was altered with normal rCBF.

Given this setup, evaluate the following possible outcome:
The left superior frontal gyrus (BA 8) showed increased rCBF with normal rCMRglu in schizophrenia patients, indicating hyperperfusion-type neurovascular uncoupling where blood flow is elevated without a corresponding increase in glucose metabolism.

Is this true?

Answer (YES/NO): NO